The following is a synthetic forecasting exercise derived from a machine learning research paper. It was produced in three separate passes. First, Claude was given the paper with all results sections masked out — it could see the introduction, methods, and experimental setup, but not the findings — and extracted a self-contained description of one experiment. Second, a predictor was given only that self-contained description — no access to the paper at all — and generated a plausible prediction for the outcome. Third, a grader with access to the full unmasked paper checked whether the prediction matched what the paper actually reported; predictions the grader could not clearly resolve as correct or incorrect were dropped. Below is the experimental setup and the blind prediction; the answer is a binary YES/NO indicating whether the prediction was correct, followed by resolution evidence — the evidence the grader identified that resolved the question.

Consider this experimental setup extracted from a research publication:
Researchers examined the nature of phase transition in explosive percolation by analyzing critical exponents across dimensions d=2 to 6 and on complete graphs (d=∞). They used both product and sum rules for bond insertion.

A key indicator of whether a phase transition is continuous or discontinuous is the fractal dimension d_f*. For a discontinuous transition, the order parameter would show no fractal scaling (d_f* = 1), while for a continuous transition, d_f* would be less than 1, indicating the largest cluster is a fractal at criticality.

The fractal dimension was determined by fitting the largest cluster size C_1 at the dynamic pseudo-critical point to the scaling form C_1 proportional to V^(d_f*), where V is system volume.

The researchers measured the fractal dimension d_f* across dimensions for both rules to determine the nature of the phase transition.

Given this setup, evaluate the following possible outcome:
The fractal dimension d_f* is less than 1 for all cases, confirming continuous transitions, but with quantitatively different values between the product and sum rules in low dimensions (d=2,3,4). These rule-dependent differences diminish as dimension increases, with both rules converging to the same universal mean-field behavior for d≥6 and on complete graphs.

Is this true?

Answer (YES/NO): NO